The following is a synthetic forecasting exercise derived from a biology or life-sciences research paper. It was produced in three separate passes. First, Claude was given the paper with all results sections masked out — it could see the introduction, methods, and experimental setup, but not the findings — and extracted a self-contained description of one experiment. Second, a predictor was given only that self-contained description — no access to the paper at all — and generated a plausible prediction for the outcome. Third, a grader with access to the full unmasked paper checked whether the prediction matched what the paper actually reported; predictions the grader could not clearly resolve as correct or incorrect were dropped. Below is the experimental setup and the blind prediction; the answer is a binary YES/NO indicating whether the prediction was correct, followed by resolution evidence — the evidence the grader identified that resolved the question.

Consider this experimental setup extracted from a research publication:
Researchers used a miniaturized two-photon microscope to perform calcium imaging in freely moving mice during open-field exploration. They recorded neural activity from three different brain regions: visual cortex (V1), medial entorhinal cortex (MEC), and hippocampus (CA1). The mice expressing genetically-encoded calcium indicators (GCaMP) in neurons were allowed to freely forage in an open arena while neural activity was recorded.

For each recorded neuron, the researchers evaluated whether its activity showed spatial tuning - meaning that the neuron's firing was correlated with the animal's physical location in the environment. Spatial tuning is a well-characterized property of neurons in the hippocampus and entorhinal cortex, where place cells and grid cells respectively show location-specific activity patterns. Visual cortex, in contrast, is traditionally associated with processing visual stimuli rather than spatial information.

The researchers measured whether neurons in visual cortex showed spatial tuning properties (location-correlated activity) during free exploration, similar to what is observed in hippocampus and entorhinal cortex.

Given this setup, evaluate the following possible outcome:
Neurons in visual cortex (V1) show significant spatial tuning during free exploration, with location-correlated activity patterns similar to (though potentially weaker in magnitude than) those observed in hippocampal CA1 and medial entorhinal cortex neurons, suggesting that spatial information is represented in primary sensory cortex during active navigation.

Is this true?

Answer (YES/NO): YES